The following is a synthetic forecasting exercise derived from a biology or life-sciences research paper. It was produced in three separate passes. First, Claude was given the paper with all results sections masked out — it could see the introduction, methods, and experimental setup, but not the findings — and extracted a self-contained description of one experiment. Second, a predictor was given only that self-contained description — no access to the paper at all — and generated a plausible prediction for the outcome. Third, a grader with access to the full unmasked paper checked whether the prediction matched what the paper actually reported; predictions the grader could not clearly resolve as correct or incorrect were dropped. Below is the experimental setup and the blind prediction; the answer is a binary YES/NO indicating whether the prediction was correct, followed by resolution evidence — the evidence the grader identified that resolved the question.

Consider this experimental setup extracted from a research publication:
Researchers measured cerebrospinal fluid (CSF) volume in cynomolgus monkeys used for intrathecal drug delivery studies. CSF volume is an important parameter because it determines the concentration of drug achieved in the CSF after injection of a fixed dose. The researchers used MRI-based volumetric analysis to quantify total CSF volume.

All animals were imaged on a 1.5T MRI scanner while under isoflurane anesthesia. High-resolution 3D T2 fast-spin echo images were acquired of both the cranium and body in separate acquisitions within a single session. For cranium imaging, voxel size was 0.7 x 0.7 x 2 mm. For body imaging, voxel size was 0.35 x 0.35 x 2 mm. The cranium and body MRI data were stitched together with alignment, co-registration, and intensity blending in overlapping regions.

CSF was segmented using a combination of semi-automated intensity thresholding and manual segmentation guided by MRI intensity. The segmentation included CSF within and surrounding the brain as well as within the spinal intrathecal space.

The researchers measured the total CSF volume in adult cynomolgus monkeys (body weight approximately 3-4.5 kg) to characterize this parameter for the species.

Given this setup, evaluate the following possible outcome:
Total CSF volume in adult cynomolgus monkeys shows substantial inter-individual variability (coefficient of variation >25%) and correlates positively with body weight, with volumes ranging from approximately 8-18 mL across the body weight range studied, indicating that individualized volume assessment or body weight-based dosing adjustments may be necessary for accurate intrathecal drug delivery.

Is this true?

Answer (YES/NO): NO